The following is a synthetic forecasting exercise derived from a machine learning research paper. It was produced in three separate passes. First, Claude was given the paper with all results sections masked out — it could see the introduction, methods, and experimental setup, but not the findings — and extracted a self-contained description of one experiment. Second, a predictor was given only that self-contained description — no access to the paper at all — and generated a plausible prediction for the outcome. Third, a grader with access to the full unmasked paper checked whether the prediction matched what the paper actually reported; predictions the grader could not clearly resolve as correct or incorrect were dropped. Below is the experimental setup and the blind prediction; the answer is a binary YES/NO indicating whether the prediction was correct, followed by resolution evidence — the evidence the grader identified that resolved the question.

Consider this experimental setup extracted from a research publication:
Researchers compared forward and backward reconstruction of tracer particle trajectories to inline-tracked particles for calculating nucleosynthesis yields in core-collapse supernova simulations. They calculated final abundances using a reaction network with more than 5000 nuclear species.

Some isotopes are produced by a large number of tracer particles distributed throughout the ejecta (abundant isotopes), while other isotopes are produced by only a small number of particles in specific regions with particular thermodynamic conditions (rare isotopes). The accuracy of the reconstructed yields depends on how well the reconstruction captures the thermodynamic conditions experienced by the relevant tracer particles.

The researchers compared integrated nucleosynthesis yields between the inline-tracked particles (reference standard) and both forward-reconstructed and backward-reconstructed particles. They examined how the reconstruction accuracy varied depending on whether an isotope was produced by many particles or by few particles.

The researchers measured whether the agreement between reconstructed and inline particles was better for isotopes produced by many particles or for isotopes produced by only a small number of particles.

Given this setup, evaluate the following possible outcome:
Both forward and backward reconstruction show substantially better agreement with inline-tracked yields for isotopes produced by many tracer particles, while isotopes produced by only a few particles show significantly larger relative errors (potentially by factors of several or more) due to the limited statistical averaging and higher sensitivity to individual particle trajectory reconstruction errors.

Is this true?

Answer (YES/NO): YES